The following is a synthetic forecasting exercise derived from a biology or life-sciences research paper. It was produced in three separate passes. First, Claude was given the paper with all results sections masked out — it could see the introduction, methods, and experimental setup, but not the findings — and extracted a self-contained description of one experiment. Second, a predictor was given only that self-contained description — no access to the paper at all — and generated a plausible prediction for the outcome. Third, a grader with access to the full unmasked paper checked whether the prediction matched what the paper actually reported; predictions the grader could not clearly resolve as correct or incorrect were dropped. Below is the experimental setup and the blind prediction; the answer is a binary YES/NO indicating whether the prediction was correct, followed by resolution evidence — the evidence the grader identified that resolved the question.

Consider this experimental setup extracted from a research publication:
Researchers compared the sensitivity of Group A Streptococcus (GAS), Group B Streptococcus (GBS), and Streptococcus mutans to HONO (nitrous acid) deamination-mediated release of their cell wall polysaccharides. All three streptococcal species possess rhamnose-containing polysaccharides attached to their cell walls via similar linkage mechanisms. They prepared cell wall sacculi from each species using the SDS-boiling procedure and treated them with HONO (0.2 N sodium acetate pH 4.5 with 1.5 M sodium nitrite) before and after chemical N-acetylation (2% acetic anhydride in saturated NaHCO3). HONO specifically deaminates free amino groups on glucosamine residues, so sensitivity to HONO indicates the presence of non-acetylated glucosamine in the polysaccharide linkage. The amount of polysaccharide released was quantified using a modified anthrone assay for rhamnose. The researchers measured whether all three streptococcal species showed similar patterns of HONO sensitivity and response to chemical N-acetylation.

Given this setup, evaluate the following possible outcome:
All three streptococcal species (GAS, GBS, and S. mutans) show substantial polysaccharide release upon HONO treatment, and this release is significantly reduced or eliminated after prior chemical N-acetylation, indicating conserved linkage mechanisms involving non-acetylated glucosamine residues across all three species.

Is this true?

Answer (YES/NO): NO